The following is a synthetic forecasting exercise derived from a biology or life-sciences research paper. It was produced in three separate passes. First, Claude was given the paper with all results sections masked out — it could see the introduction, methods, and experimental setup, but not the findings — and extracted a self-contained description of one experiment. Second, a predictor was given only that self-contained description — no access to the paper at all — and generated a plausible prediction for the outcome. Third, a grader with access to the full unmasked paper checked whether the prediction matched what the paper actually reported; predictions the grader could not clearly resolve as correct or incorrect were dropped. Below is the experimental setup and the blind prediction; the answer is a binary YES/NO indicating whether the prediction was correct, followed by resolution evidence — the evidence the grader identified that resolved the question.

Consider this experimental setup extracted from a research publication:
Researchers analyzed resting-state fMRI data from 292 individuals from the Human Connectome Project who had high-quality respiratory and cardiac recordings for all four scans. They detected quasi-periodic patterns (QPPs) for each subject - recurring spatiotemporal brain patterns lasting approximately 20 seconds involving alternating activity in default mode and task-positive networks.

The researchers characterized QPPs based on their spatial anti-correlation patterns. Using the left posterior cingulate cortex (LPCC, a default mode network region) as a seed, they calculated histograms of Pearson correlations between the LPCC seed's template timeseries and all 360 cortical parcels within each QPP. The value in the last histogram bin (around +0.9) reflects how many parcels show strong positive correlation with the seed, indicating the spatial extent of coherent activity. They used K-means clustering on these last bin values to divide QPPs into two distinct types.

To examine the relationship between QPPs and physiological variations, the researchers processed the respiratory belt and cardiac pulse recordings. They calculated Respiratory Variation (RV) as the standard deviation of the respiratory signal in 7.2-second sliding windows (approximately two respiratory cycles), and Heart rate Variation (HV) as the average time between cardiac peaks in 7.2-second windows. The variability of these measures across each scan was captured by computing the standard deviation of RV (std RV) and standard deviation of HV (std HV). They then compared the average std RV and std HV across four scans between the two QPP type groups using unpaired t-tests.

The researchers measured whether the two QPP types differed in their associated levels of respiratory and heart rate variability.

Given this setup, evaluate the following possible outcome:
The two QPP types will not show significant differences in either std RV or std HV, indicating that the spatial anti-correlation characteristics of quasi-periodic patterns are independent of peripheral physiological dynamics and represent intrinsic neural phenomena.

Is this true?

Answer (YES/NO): NO